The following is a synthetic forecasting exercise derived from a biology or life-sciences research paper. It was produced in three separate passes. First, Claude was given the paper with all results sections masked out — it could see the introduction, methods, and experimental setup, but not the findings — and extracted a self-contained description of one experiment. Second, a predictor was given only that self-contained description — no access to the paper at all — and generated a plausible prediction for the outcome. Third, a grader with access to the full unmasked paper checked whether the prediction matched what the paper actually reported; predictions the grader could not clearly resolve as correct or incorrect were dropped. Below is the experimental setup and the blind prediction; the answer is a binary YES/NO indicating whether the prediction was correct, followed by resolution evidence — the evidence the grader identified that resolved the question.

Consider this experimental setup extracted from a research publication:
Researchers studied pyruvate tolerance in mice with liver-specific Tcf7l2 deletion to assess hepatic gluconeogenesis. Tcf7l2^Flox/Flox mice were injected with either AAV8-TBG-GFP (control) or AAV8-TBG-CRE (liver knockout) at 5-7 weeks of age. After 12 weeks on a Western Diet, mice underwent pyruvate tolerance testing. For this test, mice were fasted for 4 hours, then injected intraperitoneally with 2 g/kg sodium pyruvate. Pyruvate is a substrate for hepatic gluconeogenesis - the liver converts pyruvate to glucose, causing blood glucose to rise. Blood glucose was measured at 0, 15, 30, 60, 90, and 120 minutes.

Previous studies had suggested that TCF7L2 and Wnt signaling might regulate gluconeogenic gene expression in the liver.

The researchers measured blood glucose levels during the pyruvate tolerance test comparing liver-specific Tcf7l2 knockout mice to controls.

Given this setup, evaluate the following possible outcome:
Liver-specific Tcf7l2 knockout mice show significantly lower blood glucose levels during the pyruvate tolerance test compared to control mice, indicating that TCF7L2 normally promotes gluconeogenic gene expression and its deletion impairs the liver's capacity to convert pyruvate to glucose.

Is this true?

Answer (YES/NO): NO